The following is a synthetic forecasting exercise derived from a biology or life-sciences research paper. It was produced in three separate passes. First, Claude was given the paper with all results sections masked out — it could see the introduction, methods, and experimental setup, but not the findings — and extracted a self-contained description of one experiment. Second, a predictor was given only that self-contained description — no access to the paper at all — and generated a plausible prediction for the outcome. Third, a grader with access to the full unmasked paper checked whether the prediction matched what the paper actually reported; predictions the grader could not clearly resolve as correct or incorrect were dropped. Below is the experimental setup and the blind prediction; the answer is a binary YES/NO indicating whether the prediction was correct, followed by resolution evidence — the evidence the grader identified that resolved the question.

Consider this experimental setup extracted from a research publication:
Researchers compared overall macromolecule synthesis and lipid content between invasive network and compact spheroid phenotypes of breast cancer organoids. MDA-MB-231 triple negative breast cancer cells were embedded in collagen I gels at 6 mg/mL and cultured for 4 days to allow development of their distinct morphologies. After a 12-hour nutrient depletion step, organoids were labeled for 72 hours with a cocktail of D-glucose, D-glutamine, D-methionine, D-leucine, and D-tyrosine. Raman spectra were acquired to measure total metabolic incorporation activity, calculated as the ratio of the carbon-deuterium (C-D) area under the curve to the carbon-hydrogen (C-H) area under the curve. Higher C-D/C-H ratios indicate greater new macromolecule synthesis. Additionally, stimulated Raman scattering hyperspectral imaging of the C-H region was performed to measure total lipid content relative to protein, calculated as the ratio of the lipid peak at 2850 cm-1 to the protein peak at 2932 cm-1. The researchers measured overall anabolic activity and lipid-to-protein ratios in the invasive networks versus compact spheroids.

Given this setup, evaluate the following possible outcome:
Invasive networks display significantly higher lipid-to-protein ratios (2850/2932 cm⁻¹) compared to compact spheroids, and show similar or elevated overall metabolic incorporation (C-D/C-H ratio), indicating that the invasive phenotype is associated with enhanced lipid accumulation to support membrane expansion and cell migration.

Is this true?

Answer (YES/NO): NO